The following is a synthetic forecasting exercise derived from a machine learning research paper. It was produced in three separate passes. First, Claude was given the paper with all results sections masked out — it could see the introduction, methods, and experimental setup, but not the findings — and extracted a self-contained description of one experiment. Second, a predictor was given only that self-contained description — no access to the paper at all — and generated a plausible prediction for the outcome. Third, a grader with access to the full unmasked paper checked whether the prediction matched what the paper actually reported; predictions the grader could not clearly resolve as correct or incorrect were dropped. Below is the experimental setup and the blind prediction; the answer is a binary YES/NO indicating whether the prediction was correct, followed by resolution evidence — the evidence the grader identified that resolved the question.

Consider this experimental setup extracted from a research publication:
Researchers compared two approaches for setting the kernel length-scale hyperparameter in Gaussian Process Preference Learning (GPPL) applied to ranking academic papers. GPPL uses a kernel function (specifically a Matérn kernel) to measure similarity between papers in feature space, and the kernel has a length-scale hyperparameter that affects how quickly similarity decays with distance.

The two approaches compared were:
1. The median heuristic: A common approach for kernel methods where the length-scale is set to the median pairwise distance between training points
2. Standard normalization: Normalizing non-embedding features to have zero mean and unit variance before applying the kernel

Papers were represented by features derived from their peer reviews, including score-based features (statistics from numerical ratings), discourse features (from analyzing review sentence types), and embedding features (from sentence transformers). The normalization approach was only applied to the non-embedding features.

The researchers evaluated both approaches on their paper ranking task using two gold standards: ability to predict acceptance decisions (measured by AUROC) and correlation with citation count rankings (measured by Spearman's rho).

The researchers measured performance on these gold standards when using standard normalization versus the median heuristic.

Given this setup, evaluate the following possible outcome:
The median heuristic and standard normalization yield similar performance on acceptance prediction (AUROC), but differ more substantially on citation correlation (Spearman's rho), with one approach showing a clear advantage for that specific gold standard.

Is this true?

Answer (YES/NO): NO